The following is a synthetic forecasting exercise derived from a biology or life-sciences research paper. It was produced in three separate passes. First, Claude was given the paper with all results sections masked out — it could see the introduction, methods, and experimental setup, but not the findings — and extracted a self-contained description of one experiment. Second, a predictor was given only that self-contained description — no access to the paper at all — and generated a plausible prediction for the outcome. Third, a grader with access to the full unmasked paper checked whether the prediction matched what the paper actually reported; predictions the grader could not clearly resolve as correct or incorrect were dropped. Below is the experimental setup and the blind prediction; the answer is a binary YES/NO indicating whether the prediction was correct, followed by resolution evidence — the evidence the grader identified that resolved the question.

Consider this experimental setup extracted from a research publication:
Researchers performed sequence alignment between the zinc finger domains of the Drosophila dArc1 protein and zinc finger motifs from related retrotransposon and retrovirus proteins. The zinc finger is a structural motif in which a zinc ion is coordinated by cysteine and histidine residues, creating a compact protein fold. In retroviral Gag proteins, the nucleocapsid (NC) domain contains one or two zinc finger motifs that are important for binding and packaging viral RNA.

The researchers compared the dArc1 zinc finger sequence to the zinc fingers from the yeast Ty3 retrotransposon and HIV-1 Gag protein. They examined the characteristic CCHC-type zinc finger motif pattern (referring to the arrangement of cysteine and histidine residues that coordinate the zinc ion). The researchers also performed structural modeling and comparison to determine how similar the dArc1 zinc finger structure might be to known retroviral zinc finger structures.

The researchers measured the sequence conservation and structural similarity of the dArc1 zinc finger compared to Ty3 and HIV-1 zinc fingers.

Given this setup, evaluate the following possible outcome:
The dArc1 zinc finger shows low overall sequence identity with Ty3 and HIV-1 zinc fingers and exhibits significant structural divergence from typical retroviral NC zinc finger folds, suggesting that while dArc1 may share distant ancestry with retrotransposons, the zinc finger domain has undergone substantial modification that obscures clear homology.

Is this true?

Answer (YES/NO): NO